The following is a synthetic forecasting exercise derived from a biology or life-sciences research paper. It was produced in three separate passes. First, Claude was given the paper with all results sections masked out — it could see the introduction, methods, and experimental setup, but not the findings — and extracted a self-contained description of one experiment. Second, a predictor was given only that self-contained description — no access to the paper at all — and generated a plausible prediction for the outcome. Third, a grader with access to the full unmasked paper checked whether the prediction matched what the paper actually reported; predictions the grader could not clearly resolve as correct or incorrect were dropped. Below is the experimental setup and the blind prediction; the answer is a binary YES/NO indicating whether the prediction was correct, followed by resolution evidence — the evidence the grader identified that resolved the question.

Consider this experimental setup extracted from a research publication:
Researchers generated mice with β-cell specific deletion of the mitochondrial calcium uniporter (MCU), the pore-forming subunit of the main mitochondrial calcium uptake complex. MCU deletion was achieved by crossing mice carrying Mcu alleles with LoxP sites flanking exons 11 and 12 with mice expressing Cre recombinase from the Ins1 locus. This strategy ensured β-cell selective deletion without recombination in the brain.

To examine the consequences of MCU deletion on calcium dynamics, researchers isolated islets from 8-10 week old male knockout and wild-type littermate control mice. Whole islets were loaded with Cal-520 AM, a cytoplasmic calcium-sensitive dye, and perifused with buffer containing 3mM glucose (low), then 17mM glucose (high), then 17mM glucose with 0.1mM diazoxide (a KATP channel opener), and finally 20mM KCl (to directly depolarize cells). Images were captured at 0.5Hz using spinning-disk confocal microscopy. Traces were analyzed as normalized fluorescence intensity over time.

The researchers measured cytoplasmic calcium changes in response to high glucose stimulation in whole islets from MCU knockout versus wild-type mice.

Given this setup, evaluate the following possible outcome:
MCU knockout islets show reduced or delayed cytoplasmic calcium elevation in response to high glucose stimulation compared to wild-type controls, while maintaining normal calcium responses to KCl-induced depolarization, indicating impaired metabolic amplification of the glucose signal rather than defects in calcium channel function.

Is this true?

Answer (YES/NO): NO